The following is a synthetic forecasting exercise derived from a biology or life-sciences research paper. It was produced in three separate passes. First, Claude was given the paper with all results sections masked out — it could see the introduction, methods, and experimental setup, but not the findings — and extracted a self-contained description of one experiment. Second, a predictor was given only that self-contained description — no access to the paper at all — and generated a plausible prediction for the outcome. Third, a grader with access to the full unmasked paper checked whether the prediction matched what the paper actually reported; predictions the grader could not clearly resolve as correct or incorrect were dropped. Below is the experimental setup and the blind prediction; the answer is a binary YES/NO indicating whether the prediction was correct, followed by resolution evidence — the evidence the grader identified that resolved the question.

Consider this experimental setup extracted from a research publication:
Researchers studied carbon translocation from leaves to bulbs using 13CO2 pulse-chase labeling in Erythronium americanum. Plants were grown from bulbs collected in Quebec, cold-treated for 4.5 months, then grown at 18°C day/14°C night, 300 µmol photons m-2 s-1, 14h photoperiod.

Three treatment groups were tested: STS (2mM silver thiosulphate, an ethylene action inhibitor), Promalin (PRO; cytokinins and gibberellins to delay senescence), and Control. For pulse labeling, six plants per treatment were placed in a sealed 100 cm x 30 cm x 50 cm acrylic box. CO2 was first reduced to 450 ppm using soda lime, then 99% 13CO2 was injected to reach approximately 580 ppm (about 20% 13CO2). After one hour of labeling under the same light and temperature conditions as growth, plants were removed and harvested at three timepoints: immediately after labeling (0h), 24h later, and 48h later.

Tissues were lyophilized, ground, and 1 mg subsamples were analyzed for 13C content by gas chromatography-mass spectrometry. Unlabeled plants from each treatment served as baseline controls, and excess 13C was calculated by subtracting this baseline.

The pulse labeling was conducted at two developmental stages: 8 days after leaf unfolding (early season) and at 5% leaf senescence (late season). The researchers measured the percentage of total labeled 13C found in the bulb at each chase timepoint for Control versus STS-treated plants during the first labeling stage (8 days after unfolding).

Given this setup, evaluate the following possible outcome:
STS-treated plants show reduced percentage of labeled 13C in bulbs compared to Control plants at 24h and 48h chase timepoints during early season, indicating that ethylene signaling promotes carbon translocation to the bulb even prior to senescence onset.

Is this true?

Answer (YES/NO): NO